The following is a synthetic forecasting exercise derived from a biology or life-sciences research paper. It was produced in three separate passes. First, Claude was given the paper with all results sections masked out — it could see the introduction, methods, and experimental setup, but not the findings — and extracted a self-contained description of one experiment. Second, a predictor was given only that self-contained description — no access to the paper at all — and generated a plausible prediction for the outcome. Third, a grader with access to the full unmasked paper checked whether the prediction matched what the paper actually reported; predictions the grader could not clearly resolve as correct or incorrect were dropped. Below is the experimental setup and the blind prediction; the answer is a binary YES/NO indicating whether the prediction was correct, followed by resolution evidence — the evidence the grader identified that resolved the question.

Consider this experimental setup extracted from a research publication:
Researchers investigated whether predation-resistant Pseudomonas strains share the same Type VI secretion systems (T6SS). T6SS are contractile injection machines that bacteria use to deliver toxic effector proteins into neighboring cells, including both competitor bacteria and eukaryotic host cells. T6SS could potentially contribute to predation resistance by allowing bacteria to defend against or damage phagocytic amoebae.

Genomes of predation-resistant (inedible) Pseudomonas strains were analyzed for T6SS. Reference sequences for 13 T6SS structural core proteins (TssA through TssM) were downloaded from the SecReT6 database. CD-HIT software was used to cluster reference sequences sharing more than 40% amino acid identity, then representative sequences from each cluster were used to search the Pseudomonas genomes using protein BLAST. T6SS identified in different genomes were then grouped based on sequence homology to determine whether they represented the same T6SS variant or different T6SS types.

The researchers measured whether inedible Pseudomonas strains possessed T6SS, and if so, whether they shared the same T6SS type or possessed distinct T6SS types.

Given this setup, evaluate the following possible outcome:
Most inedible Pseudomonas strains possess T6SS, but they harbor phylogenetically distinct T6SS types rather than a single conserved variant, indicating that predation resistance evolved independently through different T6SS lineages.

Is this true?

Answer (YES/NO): NO